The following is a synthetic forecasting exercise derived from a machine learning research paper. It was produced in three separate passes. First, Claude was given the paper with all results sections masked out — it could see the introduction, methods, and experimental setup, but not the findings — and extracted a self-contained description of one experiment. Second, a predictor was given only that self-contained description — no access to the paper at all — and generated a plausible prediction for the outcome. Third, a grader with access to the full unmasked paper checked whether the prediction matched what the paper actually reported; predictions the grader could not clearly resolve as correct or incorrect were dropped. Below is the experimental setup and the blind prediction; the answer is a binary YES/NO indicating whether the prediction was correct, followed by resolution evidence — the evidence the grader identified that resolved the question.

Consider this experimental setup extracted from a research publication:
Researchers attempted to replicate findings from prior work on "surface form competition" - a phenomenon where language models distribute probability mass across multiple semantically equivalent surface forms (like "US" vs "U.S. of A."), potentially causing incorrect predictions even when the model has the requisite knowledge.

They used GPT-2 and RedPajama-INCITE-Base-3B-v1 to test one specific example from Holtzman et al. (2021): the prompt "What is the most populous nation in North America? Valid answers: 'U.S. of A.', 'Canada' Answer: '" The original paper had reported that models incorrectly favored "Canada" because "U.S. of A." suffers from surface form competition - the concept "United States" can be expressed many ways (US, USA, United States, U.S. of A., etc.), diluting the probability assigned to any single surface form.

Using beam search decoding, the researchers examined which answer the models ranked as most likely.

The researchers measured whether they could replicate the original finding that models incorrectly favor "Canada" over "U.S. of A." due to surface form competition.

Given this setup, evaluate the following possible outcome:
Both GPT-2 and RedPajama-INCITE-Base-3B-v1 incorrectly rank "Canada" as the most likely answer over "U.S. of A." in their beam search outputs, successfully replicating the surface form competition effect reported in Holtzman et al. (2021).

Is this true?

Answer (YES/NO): NO